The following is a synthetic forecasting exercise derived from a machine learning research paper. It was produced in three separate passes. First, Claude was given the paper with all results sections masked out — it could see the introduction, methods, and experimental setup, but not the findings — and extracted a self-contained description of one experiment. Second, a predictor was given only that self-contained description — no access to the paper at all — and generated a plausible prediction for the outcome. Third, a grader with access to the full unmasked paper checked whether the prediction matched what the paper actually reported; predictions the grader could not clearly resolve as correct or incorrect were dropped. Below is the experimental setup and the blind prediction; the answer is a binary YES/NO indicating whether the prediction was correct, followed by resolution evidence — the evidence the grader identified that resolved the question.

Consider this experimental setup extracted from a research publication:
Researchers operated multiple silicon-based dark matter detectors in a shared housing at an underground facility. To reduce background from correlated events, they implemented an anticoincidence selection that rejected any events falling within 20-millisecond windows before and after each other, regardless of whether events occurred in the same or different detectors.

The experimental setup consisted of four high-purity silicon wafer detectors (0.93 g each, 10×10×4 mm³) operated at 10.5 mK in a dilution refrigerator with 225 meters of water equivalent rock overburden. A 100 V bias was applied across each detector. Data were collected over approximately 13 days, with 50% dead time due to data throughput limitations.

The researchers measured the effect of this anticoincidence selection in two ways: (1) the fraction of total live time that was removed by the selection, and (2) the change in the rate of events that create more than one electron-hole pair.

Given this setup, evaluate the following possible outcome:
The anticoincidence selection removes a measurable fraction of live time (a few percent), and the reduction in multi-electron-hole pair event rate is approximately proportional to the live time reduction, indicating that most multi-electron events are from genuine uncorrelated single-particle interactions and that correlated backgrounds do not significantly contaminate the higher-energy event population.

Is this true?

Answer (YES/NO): NO